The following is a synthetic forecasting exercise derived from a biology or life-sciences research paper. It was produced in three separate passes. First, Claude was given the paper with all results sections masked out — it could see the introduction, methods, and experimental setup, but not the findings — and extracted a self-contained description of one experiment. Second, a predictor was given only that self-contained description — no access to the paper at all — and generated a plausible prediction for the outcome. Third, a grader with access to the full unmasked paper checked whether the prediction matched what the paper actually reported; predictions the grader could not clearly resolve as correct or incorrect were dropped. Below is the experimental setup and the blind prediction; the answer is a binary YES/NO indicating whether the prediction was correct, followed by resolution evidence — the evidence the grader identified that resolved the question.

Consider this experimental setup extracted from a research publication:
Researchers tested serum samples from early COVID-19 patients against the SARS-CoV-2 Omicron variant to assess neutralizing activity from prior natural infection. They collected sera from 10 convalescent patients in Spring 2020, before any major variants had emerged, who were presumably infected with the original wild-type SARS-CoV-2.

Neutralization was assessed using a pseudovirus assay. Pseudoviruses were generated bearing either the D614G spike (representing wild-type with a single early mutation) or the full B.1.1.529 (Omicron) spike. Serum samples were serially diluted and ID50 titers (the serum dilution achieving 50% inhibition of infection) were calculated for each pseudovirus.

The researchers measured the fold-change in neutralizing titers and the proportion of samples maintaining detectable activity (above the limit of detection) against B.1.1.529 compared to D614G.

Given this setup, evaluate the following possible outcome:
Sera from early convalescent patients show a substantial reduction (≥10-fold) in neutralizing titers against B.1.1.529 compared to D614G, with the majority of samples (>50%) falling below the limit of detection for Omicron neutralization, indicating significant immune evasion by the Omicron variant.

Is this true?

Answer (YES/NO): YES